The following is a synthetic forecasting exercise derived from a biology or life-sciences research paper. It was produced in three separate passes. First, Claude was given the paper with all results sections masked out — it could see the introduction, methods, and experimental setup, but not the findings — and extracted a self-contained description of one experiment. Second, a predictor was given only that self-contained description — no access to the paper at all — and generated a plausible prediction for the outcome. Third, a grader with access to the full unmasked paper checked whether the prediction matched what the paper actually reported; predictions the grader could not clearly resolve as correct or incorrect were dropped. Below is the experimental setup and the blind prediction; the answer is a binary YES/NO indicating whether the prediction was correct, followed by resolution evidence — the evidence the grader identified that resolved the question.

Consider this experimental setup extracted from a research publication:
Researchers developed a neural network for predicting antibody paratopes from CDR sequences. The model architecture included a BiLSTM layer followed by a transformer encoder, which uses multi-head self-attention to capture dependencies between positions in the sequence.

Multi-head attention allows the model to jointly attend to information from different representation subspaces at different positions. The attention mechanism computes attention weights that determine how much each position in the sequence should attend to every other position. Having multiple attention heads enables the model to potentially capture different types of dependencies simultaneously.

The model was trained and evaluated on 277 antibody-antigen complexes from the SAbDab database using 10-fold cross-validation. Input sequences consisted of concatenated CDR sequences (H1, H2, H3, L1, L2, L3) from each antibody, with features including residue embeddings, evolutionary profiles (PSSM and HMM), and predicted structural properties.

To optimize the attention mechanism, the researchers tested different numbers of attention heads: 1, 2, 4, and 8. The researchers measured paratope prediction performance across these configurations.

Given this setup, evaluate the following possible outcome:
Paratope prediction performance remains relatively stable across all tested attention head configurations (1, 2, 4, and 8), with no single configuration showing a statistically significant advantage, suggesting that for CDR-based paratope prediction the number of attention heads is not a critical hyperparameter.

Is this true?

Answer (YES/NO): NO